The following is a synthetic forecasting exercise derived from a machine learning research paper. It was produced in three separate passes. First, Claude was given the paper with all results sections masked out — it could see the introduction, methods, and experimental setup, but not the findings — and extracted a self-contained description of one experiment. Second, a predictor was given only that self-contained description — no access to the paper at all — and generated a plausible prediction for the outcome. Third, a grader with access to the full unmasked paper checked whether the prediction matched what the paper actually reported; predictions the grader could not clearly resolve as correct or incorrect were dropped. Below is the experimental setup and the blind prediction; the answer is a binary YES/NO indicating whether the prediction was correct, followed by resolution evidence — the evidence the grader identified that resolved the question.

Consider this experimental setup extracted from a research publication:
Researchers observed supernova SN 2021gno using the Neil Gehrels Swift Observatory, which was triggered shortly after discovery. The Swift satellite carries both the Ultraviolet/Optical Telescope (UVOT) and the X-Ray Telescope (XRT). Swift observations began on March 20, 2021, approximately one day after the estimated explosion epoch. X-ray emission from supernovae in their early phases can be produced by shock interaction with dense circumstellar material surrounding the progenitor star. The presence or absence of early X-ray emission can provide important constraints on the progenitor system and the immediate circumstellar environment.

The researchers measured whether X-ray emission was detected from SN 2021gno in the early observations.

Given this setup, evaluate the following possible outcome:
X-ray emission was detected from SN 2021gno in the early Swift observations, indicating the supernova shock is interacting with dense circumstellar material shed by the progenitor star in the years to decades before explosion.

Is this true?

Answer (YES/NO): YES